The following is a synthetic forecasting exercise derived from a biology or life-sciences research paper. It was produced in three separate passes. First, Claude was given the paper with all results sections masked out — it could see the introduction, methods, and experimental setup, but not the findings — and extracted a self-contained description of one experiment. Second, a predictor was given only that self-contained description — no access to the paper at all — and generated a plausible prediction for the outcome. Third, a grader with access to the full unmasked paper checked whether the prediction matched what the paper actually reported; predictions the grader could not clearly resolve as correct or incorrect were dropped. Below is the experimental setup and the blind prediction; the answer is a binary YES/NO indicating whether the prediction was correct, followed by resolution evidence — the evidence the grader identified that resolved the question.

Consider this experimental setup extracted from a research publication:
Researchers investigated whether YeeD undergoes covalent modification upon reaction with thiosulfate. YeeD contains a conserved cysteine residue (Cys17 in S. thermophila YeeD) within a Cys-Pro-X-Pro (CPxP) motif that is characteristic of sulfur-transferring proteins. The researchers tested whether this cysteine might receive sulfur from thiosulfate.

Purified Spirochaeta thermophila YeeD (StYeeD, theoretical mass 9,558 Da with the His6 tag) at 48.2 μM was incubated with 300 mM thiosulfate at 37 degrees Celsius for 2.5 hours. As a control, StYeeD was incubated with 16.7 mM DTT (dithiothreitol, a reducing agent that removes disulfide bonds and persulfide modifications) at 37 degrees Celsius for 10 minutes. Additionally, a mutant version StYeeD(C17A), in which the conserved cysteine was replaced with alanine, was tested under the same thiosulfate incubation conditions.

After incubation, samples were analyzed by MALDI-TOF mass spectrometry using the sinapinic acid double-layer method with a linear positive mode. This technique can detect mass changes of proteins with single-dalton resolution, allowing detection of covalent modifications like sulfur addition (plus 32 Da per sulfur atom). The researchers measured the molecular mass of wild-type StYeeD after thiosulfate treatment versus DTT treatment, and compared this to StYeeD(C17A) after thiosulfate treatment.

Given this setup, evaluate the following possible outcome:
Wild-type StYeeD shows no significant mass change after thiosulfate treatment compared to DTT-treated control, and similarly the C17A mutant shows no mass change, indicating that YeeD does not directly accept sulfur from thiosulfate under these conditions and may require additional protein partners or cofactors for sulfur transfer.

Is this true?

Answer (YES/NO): NO